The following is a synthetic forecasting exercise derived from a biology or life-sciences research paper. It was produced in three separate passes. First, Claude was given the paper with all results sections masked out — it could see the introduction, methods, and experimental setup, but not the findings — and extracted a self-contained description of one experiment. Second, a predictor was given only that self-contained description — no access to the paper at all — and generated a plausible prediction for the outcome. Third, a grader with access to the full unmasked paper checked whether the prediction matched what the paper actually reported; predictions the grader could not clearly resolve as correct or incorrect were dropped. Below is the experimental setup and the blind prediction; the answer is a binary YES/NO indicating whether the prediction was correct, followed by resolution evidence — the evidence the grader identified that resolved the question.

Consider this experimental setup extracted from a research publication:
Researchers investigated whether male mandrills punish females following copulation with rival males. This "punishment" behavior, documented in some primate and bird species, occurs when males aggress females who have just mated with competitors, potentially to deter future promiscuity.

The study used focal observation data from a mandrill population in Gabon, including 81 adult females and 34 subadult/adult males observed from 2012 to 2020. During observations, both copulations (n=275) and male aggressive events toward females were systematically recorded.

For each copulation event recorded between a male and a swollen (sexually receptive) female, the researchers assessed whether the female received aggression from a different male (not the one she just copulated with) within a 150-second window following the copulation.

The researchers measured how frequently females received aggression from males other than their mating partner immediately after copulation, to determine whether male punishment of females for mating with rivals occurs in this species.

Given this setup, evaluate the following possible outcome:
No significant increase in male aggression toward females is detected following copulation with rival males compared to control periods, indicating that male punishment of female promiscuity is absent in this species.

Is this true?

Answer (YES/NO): YES